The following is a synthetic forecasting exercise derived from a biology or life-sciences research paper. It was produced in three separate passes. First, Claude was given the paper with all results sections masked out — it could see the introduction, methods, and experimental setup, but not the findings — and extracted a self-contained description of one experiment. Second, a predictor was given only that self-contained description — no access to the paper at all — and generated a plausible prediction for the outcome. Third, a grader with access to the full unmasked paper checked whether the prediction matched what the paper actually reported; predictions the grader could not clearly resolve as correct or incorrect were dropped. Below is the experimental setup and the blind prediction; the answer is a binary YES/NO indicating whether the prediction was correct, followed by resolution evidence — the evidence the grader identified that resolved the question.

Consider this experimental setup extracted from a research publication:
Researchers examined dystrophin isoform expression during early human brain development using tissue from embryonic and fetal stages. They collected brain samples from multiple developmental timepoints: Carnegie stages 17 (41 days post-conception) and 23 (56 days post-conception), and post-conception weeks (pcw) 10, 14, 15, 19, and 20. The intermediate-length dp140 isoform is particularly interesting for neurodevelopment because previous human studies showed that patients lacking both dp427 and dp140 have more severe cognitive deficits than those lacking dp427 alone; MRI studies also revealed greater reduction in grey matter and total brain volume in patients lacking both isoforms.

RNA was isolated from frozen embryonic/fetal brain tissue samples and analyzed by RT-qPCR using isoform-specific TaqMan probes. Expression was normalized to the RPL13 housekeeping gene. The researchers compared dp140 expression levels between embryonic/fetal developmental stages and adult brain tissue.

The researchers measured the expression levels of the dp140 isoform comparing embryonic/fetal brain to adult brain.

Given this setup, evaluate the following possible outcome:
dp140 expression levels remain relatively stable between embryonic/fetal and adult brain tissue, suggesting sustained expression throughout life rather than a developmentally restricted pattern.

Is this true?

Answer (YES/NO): NO